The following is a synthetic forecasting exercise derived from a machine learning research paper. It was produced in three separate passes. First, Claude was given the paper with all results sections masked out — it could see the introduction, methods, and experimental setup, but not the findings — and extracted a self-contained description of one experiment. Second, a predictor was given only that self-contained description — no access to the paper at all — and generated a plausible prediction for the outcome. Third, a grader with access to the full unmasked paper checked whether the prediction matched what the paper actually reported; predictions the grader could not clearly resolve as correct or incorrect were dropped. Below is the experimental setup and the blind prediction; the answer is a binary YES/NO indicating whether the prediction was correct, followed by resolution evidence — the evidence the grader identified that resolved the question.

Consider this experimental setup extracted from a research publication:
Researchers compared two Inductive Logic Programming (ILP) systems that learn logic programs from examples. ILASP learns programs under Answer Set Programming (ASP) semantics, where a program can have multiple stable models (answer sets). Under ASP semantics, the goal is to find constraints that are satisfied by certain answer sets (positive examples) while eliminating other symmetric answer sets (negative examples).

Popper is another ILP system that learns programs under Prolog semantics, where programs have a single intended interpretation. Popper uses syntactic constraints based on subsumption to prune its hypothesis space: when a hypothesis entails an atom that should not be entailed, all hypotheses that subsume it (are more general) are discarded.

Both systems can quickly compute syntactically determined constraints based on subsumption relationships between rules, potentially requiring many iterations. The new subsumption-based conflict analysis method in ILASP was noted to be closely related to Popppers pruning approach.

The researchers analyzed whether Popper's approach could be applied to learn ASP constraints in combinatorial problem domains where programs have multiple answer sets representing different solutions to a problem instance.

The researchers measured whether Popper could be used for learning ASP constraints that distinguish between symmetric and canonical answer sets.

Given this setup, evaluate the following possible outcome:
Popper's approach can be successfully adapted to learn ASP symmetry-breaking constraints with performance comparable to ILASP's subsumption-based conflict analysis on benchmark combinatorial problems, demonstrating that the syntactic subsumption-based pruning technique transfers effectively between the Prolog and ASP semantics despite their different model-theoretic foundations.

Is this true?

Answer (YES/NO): NO